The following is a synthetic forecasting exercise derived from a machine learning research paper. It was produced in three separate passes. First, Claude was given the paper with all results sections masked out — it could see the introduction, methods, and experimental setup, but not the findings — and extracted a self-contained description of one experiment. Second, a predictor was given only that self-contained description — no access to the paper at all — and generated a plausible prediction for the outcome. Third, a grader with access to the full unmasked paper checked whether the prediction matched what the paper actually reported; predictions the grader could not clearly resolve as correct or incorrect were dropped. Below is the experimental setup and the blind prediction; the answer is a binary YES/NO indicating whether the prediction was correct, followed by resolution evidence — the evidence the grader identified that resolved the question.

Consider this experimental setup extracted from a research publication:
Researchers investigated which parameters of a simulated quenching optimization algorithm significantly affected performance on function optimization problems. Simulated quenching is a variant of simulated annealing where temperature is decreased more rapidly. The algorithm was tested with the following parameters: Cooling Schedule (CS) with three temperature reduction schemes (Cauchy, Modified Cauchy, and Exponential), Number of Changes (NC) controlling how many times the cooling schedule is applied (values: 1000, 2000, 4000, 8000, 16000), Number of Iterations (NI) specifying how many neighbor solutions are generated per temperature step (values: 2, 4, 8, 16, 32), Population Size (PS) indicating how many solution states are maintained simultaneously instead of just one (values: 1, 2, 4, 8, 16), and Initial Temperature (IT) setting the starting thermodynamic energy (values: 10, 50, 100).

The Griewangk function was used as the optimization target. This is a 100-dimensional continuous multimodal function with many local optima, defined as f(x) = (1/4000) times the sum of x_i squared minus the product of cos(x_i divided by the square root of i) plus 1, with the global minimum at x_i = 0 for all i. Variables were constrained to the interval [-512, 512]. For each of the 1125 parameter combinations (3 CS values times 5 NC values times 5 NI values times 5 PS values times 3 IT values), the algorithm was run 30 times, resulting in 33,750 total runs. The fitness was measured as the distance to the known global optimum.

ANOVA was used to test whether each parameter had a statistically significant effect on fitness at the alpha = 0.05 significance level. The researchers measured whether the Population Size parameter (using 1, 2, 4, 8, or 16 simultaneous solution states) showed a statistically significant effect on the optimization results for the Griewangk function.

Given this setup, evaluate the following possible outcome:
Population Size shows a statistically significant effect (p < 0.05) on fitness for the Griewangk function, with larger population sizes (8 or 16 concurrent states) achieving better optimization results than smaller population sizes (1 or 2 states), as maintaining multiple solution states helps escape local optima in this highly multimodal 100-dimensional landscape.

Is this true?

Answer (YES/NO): NO